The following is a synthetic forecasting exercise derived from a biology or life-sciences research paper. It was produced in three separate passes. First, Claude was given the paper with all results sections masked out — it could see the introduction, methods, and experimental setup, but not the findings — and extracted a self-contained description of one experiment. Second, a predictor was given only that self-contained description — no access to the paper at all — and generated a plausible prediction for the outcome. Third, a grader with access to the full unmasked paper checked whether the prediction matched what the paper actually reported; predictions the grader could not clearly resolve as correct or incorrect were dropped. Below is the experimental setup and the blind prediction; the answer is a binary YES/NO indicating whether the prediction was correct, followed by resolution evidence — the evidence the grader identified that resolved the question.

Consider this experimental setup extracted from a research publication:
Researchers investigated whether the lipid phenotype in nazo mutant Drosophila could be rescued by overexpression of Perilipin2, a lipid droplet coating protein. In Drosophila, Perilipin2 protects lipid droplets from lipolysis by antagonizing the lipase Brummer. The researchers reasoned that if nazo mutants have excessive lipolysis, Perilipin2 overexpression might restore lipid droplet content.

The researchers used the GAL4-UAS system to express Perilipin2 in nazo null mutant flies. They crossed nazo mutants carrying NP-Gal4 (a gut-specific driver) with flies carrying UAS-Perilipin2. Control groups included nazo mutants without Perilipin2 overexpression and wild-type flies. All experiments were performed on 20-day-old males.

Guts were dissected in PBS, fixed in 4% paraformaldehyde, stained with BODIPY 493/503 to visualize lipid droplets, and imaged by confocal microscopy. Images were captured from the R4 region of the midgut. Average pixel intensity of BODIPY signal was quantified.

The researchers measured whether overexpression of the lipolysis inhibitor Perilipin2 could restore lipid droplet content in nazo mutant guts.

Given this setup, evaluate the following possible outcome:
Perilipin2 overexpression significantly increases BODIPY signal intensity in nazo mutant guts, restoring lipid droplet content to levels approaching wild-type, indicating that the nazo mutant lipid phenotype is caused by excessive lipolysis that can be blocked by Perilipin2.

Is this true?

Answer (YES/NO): YES